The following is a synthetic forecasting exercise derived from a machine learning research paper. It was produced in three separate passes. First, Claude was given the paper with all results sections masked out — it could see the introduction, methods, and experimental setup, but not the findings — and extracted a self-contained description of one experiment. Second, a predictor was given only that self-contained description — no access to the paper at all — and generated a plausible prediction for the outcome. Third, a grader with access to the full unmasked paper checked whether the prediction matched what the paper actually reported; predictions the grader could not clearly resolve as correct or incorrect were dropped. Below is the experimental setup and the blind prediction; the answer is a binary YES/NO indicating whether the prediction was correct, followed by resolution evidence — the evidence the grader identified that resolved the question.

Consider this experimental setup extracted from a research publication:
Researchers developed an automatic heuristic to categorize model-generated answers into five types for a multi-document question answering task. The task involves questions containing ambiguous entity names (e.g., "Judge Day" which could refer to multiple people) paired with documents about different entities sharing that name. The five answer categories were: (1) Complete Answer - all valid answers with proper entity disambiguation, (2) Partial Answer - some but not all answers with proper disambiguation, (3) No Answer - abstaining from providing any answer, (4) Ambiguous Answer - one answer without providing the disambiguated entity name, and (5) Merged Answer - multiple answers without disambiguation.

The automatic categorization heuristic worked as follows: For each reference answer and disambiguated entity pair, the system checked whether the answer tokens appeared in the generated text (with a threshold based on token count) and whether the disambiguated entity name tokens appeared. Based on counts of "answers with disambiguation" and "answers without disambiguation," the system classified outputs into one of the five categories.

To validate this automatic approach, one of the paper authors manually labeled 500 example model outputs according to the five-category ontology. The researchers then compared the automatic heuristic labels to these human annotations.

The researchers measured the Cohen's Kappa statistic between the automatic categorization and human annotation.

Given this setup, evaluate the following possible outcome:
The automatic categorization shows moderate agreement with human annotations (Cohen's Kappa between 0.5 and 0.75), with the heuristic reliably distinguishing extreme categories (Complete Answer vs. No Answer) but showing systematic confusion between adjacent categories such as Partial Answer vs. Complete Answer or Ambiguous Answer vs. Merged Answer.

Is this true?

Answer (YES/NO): NO